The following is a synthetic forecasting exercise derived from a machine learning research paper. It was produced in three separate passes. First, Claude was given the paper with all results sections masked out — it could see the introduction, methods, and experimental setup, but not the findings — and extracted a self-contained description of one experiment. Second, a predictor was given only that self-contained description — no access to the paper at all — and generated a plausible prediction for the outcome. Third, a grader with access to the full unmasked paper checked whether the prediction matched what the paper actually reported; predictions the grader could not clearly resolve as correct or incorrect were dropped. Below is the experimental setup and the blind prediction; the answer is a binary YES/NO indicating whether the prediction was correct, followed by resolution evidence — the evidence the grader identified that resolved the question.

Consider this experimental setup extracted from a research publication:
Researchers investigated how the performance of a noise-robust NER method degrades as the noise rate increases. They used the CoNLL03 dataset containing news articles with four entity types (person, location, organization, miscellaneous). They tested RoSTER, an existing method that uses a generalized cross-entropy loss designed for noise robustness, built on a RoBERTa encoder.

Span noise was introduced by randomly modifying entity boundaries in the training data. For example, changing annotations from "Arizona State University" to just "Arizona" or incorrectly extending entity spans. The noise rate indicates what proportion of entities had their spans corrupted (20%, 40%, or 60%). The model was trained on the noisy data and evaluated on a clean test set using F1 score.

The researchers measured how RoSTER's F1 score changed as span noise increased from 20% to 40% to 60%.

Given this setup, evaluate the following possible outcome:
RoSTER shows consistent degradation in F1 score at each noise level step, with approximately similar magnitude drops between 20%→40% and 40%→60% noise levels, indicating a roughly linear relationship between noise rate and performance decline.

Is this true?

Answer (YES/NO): NO